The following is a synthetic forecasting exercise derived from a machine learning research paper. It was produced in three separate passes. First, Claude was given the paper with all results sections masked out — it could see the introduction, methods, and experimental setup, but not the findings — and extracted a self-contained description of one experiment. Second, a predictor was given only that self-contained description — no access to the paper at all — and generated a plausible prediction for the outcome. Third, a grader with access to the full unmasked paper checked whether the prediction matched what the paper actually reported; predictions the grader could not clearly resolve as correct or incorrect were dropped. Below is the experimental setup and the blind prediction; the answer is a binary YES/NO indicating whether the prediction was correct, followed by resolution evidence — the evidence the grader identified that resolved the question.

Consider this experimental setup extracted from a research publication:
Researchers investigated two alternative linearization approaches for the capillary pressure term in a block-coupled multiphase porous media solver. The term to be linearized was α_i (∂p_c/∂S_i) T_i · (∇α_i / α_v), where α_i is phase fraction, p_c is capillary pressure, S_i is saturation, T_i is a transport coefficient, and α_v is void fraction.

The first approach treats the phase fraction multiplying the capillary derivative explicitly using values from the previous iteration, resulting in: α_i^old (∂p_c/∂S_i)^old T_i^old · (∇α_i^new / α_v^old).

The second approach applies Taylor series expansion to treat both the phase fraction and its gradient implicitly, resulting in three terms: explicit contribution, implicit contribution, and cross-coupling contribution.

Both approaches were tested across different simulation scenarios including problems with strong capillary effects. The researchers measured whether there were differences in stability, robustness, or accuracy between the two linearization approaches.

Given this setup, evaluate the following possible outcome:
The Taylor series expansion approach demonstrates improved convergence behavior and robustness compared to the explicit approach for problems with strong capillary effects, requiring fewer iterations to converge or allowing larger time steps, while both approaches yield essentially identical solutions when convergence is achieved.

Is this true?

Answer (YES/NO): NO